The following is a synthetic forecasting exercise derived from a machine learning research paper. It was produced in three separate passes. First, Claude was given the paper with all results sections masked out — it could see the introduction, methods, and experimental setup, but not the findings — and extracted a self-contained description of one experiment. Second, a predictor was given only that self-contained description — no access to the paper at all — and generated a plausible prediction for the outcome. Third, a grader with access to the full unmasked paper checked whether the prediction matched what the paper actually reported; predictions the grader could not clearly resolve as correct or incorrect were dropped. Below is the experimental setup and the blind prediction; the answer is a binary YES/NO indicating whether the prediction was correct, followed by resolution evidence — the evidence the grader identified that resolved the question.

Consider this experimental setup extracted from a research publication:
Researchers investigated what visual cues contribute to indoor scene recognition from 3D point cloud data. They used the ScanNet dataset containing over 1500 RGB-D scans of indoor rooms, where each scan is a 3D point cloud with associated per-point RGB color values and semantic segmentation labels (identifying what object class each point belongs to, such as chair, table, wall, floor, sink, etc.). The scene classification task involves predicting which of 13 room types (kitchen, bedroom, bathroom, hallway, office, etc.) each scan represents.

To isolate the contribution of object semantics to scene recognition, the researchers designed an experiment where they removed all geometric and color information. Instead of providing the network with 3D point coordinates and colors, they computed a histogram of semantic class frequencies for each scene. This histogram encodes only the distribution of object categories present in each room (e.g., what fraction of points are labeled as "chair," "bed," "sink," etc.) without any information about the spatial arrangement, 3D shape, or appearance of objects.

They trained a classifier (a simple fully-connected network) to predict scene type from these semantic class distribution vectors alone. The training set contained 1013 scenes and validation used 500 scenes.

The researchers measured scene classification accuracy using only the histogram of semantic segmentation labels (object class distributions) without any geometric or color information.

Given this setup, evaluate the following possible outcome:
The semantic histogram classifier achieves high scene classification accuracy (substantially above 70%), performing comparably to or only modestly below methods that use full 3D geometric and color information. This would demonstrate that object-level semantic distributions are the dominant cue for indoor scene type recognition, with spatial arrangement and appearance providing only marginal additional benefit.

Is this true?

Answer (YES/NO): NO